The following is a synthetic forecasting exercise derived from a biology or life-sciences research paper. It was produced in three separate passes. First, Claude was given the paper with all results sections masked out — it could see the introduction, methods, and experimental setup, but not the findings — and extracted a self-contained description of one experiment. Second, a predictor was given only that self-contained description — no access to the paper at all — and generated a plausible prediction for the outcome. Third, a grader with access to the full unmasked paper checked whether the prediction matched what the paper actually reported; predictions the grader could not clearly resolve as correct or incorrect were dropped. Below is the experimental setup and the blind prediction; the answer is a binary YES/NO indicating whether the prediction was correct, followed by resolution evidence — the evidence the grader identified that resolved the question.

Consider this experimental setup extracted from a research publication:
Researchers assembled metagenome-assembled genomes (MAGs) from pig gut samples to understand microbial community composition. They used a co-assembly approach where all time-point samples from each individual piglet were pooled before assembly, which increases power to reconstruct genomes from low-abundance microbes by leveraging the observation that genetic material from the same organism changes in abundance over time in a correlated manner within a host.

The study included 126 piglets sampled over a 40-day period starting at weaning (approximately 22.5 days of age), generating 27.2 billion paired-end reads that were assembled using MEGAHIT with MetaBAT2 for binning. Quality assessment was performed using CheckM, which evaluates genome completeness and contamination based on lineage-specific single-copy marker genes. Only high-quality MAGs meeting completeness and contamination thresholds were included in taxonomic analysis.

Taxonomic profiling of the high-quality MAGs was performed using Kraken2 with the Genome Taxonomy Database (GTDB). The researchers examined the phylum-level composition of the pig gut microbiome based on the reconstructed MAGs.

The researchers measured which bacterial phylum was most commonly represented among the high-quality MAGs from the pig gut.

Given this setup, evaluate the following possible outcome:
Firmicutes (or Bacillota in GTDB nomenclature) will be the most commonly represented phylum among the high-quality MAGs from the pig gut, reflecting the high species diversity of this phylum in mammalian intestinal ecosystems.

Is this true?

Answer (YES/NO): YES